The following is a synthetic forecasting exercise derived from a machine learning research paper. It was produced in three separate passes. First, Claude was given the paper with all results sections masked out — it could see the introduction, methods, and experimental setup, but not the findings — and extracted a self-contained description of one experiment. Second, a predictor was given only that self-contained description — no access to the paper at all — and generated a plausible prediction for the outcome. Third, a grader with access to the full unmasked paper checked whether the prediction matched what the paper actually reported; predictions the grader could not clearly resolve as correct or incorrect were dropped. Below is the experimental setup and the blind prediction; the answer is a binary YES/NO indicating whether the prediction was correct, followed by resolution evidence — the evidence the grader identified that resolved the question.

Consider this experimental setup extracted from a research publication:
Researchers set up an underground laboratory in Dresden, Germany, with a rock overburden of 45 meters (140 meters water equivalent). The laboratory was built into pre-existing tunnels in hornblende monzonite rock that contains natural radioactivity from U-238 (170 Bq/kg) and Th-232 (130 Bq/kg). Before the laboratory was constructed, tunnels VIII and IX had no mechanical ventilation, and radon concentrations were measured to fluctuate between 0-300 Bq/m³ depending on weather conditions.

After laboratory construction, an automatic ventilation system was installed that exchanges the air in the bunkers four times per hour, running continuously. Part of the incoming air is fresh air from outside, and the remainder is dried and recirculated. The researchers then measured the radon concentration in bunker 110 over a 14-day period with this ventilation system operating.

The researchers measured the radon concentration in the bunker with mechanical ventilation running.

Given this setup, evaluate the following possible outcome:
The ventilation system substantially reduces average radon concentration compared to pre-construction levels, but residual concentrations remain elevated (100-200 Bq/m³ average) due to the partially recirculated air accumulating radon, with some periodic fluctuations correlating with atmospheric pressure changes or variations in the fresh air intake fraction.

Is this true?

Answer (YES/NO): NO